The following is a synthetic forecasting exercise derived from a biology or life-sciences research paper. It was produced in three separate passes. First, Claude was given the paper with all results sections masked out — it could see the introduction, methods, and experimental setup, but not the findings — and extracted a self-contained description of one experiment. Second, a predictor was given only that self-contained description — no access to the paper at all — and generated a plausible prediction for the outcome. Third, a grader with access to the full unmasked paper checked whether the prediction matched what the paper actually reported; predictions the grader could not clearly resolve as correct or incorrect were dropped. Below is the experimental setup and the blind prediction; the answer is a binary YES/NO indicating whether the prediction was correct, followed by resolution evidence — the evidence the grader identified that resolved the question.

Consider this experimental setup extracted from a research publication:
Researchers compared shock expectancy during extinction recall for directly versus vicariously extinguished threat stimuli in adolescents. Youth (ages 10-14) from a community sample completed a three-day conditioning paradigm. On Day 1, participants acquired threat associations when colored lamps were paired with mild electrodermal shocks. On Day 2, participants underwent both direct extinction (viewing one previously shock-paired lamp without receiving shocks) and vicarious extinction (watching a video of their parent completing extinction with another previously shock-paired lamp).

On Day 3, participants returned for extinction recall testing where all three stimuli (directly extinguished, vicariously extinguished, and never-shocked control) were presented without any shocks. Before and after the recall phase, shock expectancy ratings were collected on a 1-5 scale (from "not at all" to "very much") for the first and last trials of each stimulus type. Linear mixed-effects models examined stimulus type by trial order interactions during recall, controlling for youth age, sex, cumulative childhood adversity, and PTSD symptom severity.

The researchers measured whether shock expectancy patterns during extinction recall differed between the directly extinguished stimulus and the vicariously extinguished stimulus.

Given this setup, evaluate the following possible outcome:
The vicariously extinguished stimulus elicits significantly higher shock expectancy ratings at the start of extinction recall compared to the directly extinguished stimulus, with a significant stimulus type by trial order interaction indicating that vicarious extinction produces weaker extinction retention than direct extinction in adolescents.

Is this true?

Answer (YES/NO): YES